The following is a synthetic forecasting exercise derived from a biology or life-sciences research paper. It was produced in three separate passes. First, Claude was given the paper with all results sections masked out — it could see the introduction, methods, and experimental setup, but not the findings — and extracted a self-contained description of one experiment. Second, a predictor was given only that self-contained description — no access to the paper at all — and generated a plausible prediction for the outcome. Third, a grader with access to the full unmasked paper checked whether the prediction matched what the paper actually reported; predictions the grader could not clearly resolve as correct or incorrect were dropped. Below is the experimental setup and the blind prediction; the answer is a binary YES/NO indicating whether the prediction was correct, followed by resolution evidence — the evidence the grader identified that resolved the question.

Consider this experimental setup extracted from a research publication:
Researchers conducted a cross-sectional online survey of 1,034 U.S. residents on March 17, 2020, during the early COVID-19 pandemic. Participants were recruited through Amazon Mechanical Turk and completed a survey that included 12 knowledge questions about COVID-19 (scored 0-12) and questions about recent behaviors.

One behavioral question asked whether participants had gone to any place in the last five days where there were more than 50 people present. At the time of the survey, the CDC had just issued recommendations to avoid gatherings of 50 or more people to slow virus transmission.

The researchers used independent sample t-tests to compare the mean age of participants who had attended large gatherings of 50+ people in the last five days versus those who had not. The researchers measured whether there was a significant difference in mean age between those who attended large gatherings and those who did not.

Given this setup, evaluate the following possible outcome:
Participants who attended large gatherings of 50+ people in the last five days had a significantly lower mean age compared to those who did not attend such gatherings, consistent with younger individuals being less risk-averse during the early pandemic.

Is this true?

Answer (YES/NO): YES